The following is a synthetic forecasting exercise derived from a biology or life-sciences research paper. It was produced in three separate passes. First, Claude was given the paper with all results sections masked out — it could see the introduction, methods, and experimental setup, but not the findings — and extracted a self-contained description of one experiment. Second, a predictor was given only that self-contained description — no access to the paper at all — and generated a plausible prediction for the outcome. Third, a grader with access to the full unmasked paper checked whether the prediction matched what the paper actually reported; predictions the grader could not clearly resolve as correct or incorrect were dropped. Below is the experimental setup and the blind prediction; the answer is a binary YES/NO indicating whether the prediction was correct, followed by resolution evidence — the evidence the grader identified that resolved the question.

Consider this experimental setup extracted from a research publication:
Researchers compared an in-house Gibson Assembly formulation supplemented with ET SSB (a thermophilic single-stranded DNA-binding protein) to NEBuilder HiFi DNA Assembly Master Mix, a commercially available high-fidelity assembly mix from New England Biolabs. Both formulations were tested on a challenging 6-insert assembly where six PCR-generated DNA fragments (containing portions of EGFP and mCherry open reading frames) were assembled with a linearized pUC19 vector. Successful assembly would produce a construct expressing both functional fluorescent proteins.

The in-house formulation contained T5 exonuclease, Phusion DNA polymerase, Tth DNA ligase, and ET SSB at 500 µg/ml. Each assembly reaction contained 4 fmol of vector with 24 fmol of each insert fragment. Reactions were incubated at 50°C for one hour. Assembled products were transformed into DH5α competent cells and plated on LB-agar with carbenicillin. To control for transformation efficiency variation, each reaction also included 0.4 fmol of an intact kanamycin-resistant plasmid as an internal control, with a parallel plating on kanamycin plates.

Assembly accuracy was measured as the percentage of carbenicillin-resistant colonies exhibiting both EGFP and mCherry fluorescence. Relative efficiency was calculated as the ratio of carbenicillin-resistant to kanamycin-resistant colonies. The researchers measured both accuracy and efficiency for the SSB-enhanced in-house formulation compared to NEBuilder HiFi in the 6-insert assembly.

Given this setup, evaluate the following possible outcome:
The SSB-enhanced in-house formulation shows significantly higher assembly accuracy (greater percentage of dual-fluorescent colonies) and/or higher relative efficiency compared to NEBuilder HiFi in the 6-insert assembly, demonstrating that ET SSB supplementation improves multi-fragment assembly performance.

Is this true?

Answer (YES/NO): YES